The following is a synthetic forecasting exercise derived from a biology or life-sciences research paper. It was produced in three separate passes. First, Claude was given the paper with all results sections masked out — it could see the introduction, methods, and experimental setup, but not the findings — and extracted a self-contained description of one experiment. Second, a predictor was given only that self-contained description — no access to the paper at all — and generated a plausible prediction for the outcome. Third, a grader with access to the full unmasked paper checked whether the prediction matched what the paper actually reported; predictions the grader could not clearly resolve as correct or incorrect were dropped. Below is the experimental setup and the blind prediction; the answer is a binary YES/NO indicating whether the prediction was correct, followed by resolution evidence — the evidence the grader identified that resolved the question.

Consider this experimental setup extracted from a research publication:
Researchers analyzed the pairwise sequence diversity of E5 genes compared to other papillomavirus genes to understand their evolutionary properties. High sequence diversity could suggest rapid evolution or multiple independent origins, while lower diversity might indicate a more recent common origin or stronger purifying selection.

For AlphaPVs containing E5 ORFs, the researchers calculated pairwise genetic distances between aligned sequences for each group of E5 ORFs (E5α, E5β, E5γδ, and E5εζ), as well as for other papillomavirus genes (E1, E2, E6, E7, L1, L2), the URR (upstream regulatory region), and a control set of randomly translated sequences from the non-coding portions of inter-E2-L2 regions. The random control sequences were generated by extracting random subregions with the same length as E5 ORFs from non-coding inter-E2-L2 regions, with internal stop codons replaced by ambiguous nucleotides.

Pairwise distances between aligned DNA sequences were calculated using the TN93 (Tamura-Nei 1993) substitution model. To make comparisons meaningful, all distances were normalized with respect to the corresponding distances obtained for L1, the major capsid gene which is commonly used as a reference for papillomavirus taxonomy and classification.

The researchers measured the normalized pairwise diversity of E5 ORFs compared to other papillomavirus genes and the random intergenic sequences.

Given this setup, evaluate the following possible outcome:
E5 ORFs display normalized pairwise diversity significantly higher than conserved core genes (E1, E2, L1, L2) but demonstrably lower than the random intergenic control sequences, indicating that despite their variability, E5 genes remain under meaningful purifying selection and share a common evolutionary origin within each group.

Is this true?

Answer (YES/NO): YES